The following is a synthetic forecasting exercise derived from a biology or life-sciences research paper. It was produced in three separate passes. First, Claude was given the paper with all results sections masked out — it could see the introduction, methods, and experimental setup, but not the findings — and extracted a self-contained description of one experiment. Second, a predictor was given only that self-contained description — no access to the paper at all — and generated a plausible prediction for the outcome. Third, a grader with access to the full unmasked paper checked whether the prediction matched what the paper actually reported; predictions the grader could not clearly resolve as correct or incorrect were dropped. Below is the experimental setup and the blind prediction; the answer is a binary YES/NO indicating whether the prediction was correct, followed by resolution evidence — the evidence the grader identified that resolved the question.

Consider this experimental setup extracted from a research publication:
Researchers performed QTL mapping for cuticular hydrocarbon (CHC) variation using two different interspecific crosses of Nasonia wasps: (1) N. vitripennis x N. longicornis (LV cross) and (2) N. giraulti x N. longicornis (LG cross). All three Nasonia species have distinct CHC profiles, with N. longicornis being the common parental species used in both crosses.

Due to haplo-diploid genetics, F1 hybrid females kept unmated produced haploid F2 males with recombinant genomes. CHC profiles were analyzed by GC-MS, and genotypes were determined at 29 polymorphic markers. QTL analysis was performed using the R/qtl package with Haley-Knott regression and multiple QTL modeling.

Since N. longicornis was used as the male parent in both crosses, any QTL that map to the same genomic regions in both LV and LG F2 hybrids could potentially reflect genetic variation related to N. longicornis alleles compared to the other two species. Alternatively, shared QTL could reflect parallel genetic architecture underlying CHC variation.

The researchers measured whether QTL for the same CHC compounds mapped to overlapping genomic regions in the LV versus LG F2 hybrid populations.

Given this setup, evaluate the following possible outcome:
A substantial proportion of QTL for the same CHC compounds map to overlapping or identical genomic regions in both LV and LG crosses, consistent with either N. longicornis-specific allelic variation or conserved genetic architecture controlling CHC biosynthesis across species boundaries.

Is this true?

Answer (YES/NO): NO